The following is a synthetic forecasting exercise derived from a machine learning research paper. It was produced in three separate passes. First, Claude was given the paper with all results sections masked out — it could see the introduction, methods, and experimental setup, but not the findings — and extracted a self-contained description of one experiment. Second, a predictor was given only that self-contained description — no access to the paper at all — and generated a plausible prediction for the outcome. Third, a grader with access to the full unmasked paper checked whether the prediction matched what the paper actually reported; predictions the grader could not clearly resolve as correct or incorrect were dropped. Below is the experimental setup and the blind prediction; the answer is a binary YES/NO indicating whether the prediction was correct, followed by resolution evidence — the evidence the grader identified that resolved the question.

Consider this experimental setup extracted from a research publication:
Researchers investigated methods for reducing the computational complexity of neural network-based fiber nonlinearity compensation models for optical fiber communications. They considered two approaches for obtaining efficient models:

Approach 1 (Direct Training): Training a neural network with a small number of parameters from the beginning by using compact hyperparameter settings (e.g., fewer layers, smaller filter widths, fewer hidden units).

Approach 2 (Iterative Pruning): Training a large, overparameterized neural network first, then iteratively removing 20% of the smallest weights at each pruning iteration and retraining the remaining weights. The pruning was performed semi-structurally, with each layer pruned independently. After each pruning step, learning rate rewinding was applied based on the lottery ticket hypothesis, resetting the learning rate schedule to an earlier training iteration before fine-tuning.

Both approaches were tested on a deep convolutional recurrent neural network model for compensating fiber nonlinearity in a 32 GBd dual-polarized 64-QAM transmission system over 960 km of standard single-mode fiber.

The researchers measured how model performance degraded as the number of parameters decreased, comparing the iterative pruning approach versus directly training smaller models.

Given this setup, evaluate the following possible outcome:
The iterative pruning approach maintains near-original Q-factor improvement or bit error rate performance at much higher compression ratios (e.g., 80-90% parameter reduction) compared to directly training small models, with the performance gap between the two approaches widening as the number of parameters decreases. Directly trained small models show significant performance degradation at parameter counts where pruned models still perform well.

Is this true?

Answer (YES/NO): NO